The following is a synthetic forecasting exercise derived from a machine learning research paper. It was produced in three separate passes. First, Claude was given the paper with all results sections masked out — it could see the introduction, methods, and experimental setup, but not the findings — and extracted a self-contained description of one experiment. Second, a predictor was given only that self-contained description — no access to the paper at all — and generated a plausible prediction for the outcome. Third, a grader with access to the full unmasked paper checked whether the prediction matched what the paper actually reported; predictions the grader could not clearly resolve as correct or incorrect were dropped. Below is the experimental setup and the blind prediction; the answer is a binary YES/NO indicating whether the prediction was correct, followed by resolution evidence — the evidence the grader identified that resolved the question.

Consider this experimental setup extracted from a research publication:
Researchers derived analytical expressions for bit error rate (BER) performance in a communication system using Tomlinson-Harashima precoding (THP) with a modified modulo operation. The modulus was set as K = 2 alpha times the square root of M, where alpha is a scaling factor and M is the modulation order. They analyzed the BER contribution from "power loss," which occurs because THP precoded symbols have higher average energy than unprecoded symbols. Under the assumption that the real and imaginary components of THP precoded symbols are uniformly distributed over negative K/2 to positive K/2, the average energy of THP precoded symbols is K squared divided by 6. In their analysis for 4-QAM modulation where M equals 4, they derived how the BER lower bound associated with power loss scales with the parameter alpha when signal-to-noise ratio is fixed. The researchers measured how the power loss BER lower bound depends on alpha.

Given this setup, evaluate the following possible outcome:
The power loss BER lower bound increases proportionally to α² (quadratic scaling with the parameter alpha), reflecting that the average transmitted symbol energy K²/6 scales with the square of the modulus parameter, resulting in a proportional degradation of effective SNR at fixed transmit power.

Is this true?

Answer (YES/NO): YES